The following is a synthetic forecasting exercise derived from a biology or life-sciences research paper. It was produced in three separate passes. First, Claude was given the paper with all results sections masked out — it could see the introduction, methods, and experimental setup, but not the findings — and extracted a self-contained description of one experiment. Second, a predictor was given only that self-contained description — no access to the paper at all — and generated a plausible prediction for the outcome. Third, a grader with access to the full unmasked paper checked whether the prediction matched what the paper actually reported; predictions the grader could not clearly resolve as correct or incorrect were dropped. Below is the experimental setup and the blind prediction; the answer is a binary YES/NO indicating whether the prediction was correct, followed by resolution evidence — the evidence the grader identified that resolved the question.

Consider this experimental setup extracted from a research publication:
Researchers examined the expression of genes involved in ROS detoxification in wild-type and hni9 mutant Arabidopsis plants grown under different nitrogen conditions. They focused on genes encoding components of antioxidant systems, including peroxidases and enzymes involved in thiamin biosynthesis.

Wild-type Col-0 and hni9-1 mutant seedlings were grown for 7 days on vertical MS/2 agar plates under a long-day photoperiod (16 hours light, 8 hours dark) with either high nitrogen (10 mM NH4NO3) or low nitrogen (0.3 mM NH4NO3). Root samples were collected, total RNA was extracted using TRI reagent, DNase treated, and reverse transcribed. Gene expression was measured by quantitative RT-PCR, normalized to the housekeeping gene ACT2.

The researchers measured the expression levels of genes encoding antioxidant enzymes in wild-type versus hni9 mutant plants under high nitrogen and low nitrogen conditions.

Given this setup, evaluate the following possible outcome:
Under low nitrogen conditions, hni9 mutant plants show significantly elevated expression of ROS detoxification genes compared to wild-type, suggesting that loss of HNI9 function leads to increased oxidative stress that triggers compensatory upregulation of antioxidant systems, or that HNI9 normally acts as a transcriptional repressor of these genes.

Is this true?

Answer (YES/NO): NO